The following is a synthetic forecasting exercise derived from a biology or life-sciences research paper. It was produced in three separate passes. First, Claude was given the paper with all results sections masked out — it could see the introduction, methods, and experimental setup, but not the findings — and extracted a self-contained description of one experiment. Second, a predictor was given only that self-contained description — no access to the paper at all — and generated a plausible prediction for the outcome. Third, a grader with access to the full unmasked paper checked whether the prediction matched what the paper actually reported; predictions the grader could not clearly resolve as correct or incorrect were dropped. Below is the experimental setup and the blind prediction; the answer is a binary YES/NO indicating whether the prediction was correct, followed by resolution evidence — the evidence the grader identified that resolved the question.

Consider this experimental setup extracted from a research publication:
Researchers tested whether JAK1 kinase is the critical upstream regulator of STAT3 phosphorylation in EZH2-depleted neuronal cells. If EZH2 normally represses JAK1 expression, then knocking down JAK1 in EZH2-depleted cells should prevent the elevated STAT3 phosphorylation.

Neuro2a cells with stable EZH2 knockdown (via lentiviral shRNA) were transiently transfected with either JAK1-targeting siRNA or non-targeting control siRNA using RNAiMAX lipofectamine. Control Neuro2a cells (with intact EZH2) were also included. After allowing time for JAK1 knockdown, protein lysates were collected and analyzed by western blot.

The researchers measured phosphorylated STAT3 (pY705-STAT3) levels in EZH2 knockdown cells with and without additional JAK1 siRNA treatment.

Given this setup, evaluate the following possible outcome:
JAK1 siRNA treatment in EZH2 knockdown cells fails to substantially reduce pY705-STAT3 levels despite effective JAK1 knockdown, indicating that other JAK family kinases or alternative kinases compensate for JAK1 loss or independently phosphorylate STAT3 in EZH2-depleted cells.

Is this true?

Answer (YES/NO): NO